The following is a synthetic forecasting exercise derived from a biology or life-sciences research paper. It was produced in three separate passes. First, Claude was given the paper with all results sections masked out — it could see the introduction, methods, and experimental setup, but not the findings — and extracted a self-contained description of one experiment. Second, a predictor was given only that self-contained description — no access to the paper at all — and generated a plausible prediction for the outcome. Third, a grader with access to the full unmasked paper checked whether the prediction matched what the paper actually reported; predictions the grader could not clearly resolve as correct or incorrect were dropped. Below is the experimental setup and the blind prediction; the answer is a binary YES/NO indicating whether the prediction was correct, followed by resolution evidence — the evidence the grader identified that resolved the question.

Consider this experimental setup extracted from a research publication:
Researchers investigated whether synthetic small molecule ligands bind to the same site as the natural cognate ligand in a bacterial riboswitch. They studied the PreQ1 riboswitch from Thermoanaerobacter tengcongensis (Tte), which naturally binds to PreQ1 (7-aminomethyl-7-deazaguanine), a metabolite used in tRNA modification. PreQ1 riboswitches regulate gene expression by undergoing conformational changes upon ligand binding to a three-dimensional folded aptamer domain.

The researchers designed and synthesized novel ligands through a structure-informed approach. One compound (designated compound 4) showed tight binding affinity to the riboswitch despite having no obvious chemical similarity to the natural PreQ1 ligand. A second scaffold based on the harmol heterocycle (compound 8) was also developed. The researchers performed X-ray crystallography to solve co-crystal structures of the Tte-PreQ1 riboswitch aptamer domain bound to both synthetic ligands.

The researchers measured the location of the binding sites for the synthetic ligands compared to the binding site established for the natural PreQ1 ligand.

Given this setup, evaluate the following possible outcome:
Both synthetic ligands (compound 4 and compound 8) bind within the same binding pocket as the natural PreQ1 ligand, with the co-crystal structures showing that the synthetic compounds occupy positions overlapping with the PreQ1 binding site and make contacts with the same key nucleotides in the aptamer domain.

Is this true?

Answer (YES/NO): YES